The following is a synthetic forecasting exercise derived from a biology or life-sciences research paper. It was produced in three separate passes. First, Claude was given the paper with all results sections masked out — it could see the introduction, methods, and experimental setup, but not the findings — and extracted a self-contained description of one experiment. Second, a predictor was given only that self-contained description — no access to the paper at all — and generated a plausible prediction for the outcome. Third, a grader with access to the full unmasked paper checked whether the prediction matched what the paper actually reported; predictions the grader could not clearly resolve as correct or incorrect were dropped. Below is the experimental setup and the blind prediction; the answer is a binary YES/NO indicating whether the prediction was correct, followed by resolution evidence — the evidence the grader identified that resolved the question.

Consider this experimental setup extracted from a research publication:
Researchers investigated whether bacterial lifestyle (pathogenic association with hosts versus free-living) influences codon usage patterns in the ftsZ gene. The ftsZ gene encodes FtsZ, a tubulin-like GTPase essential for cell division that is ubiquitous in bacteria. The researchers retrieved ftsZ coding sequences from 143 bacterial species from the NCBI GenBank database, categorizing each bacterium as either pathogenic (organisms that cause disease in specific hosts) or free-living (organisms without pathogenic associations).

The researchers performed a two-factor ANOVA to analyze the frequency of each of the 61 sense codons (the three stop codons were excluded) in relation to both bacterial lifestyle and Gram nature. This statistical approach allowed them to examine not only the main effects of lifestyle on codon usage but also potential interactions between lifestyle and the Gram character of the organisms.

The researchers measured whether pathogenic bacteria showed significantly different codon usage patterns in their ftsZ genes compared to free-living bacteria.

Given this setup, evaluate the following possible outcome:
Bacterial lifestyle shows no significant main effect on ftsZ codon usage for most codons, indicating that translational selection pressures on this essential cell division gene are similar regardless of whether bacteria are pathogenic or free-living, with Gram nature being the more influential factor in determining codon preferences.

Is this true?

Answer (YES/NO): YES